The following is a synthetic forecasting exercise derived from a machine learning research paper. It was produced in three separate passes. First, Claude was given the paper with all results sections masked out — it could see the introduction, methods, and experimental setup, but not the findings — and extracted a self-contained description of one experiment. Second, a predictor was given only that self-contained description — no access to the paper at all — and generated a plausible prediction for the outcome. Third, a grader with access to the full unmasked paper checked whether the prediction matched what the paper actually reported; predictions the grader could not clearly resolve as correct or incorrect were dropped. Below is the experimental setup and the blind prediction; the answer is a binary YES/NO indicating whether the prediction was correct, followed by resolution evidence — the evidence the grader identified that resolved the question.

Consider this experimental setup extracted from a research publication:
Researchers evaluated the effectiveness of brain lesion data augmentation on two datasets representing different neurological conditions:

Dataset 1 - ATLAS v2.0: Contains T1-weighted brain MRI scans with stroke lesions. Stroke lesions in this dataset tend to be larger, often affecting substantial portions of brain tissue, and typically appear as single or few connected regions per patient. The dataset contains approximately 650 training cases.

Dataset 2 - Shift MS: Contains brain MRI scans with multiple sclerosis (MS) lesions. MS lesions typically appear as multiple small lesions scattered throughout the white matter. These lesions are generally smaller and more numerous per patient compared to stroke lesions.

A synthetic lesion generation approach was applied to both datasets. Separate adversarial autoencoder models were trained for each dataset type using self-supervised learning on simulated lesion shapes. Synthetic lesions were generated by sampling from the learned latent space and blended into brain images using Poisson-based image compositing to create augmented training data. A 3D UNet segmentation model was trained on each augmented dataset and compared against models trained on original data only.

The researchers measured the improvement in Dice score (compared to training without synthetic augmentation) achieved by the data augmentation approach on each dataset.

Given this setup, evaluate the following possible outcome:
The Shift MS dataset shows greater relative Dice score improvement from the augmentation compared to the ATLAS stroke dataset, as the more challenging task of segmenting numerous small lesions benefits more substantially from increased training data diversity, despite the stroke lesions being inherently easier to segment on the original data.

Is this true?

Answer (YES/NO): NO